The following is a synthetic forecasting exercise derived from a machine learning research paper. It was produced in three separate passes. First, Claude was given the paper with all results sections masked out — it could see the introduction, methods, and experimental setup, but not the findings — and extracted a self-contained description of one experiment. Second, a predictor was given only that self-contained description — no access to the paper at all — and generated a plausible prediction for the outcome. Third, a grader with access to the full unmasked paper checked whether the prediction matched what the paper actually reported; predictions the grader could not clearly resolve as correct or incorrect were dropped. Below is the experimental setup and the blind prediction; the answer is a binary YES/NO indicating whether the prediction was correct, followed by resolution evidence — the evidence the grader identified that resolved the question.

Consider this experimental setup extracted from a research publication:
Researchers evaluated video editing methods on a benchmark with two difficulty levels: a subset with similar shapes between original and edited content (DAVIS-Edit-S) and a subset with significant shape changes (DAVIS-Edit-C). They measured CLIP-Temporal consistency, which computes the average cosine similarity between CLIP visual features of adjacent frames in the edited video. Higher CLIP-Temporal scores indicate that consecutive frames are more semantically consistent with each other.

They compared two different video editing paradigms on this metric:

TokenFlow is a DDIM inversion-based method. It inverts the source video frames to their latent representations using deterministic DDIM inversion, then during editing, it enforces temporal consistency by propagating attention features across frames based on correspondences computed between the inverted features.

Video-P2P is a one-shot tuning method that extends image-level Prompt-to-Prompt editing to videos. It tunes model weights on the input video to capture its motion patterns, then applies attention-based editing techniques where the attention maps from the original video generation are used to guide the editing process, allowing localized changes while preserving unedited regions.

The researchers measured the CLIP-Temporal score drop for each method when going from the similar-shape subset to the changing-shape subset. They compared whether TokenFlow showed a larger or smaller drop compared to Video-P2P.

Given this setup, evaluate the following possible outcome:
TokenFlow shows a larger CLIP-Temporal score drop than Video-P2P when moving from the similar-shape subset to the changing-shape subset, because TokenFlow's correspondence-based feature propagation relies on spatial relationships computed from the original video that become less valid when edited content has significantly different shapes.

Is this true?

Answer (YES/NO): NO